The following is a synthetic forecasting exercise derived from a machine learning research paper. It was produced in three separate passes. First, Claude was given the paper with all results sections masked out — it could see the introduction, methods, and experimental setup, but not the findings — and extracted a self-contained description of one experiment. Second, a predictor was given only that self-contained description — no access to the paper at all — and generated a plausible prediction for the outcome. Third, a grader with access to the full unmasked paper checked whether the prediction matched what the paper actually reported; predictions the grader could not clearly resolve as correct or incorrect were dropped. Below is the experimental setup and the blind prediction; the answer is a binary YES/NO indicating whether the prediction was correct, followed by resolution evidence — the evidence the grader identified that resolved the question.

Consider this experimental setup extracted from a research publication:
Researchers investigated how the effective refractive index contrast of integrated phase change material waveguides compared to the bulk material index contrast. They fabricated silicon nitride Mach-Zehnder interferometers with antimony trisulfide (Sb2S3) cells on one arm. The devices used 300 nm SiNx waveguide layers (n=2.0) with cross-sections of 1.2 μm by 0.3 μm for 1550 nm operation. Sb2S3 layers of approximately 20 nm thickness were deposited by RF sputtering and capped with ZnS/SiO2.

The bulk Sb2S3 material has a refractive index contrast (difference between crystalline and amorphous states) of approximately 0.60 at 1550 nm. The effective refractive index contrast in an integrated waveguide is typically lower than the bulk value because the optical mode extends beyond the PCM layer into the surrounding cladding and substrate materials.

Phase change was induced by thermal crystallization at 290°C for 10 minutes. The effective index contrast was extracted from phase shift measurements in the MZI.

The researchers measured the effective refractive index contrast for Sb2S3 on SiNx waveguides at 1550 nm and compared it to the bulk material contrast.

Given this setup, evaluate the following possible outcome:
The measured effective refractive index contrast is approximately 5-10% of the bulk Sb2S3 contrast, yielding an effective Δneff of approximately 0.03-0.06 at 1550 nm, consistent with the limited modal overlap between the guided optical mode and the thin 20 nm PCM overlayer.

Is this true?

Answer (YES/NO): NO